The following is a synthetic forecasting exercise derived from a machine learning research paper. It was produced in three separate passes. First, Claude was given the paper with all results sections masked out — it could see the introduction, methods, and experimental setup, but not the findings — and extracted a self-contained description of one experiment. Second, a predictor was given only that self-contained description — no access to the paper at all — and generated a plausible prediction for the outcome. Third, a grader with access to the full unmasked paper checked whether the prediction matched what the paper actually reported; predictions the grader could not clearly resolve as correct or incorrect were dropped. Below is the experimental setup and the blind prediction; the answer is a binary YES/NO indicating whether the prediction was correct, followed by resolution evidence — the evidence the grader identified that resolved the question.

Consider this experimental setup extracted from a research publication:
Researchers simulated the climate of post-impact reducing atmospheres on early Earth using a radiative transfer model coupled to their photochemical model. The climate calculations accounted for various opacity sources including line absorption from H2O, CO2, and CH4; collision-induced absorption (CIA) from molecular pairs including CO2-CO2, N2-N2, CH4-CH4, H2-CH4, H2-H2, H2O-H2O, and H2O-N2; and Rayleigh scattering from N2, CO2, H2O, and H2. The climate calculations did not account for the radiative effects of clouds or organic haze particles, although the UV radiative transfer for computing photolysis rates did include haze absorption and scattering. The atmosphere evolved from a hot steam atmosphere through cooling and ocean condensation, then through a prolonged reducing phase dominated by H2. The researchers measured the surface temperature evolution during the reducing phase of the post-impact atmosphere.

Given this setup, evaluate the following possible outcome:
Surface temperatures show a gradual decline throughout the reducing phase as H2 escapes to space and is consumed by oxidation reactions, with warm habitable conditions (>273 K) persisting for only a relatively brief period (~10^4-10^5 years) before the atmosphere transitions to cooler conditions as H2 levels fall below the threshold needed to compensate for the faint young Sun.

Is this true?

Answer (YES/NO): NO